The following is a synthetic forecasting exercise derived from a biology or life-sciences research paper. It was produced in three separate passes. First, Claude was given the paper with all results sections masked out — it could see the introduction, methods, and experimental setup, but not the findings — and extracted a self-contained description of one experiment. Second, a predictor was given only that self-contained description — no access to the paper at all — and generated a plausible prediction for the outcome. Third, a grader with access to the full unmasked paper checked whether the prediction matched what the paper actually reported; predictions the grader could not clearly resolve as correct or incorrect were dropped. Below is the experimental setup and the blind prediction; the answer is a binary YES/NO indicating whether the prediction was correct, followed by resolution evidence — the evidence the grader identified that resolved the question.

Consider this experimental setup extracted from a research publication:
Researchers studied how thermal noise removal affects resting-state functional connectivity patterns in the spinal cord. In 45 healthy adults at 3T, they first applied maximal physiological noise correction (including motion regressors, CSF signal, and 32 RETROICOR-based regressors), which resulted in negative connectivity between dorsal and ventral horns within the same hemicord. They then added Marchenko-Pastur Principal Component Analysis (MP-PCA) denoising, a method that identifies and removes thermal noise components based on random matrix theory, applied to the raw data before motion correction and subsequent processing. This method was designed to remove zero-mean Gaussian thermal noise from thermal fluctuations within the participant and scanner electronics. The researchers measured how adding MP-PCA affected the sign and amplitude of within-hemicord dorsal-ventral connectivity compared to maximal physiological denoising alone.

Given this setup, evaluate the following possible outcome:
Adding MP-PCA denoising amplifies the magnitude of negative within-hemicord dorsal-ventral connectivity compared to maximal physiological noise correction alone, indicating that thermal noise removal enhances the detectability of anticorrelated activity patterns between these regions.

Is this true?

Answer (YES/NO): NO